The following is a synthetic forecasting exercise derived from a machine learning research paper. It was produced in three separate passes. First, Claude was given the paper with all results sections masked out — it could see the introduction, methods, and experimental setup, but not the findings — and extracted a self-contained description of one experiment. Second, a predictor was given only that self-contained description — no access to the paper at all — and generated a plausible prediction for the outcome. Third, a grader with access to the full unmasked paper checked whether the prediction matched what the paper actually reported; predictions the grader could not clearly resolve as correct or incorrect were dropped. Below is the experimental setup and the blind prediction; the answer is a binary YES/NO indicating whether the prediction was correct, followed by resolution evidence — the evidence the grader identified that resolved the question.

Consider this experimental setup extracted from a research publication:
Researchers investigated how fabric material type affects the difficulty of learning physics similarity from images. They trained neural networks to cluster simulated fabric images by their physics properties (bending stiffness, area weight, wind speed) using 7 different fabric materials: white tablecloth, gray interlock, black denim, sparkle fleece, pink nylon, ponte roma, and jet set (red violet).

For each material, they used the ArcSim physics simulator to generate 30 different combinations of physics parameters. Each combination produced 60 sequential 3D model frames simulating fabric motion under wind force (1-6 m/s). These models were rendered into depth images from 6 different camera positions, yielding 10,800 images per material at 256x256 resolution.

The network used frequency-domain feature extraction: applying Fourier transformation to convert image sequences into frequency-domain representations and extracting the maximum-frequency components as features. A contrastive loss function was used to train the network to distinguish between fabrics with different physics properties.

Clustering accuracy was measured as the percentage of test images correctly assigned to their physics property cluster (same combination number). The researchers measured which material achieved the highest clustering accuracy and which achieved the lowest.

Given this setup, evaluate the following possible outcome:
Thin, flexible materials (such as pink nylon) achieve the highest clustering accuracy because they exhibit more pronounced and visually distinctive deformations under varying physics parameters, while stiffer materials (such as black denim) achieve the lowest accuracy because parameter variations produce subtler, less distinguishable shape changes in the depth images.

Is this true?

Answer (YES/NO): NO